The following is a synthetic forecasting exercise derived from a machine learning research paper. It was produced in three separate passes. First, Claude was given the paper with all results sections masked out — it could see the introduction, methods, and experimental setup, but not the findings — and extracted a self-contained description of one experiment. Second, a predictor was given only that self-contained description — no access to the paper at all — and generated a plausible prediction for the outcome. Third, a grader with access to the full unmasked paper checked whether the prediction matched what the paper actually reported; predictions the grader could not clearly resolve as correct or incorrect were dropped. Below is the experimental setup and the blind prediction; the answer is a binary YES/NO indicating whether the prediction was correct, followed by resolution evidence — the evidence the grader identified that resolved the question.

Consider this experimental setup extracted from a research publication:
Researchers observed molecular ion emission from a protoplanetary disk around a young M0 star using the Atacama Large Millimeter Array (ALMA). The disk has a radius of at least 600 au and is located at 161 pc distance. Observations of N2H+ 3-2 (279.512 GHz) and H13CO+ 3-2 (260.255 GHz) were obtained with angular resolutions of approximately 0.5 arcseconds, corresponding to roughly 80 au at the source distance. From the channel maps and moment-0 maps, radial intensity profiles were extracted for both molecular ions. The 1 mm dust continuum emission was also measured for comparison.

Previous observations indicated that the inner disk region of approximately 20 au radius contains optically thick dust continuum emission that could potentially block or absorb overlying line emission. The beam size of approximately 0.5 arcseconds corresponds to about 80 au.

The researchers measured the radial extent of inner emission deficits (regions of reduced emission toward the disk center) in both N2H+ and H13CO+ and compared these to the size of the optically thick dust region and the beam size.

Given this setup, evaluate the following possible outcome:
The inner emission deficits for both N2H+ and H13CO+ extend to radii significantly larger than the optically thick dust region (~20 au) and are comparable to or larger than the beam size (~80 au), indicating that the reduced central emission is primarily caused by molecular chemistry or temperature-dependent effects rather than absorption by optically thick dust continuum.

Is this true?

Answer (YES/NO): YES